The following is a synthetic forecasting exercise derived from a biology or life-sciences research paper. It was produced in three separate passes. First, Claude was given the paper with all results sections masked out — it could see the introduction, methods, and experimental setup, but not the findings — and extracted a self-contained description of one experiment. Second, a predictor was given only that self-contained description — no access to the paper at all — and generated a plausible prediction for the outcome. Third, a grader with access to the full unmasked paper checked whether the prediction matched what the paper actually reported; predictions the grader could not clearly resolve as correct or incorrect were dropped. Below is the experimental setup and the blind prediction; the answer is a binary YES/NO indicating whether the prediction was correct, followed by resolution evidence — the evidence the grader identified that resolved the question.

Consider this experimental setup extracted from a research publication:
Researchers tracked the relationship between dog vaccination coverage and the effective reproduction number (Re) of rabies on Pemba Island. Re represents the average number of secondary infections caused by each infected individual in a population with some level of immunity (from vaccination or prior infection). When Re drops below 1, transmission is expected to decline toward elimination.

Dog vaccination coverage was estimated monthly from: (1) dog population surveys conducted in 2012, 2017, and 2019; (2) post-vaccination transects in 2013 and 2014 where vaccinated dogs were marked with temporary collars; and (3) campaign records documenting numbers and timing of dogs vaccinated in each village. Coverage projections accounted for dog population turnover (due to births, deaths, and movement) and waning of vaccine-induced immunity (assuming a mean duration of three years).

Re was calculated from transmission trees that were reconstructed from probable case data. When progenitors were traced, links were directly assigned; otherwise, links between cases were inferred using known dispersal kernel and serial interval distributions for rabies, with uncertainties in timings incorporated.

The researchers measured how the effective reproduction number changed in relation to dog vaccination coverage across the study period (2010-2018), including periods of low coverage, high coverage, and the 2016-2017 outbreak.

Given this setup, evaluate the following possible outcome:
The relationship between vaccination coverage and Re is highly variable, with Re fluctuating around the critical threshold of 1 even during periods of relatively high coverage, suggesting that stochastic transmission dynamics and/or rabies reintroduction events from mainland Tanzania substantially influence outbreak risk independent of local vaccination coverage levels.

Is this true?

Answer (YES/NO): NO